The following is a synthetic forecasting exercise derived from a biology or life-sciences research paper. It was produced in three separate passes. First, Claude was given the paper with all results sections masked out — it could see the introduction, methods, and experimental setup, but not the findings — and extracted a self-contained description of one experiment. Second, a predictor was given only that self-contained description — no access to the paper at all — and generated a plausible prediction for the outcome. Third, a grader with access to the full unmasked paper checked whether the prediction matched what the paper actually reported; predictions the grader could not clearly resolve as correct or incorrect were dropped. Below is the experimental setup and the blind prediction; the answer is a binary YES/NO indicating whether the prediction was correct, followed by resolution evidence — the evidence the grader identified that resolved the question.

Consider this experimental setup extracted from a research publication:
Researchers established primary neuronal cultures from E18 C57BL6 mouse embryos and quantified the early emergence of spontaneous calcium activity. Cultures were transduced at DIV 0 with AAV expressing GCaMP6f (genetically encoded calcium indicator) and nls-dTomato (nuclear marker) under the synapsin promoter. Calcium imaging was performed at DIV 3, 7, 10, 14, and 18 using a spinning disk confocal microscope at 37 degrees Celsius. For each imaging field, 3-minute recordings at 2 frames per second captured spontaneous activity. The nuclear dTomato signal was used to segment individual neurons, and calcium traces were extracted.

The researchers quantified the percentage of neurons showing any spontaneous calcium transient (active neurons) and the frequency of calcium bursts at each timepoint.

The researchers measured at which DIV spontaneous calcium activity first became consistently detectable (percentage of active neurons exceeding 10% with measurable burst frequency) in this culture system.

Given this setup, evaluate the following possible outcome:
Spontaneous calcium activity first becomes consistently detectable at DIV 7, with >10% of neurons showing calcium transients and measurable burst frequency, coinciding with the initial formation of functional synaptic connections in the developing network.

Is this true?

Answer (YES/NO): NO